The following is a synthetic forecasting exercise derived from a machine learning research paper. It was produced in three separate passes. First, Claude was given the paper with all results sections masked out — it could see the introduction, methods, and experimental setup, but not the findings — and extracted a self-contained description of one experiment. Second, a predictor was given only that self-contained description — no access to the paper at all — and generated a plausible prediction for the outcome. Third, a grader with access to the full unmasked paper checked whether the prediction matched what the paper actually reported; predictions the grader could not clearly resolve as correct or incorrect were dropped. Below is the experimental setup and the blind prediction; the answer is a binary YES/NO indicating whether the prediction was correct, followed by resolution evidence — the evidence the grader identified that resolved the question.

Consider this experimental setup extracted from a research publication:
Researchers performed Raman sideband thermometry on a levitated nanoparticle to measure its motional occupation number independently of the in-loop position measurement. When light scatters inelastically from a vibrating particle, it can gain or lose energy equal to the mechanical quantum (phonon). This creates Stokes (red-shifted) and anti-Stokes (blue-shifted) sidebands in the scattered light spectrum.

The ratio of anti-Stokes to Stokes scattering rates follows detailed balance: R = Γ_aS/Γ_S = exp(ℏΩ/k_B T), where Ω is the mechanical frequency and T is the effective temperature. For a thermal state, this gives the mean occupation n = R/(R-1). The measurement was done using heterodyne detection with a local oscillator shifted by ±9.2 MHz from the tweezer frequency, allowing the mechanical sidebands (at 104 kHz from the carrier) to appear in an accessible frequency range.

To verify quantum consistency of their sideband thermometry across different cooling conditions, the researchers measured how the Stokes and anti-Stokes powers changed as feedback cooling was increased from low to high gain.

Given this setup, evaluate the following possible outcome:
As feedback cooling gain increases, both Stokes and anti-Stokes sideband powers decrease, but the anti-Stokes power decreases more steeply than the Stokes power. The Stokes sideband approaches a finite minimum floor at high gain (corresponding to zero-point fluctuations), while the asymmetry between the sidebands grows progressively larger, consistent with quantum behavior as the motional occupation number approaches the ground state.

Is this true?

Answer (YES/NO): YES